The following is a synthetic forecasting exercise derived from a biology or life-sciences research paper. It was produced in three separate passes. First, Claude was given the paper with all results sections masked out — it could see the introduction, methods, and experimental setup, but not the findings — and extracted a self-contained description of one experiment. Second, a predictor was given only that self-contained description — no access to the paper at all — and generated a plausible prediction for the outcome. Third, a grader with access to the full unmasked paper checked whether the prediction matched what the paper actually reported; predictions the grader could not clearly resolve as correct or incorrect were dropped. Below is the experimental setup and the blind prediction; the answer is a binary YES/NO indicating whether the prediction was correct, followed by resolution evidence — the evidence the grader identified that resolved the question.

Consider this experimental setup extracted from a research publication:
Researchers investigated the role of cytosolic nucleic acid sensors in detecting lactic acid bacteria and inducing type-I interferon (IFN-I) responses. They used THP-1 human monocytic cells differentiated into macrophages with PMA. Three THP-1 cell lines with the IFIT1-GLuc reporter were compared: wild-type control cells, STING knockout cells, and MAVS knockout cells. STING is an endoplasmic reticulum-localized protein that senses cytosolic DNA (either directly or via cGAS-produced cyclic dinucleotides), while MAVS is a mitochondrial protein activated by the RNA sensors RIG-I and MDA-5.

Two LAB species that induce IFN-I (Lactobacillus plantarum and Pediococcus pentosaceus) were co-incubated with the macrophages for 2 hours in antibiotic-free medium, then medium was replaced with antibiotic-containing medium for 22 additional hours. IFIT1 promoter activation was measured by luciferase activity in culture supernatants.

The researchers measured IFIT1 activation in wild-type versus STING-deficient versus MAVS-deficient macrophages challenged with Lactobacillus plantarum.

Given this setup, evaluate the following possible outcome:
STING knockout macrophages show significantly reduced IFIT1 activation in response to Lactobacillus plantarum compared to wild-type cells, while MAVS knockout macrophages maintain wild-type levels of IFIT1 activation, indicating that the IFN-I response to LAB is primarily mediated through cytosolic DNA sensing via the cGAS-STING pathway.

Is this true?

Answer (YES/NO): NO